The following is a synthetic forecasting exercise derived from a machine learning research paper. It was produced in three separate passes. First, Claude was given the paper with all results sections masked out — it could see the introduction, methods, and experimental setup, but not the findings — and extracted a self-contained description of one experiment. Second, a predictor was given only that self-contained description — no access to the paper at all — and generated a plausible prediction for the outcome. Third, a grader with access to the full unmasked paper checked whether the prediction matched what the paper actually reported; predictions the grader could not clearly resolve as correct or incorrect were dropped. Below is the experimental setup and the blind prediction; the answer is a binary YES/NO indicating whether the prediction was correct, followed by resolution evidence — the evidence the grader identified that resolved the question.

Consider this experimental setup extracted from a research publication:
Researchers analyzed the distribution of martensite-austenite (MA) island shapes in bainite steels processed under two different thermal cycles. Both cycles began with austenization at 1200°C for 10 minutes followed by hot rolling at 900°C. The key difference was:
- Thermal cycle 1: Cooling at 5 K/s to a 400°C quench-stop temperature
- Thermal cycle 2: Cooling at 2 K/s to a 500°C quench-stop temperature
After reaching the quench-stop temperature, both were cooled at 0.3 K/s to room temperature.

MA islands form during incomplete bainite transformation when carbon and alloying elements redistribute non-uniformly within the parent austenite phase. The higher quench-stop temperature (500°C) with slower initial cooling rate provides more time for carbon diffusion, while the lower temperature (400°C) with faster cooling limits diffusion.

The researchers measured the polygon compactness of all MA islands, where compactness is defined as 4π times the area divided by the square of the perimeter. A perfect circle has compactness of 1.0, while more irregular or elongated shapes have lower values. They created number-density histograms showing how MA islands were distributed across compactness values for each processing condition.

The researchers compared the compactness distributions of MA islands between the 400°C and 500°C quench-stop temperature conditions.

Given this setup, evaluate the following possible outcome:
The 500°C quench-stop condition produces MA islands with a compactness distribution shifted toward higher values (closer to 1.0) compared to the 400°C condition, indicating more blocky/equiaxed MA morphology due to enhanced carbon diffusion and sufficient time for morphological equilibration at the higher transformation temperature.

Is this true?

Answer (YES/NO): NO